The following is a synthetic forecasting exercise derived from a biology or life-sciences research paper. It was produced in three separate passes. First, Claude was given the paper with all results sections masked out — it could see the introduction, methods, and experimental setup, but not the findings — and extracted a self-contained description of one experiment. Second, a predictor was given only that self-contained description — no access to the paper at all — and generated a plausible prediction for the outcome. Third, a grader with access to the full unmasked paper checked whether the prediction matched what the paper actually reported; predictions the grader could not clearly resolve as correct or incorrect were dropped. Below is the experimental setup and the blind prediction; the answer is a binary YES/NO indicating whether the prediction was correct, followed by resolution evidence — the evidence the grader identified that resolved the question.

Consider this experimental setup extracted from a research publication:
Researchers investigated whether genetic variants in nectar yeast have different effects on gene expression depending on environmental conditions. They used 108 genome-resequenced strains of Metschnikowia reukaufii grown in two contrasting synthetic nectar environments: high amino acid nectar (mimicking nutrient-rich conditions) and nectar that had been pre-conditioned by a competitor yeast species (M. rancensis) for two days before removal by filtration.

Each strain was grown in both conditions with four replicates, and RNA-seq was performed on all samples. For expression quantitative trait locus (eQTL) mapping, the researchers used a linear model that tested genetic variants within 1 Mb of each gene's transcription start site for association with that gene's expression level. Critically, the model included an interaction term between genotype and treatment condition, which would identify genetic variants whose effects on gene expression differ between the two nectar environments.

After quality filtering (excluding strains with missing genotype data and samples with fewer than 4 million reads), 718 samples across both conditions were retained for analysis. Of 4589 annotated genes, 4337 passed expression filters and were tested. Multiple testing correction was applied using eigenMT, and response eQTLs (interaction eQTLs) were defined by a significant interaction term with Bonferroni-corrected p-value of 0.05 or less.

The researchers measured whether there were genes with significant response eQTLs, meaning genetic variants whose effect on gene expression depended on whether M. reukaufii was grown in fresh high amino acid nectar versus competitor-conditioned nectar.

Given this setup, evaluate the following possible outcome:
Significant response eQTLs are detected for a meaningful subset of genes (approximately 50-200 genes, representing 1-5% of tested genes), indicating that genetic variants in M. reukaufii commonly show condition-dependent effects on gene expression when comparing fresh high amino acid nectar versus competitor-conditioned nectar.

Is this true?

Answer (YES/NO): YES